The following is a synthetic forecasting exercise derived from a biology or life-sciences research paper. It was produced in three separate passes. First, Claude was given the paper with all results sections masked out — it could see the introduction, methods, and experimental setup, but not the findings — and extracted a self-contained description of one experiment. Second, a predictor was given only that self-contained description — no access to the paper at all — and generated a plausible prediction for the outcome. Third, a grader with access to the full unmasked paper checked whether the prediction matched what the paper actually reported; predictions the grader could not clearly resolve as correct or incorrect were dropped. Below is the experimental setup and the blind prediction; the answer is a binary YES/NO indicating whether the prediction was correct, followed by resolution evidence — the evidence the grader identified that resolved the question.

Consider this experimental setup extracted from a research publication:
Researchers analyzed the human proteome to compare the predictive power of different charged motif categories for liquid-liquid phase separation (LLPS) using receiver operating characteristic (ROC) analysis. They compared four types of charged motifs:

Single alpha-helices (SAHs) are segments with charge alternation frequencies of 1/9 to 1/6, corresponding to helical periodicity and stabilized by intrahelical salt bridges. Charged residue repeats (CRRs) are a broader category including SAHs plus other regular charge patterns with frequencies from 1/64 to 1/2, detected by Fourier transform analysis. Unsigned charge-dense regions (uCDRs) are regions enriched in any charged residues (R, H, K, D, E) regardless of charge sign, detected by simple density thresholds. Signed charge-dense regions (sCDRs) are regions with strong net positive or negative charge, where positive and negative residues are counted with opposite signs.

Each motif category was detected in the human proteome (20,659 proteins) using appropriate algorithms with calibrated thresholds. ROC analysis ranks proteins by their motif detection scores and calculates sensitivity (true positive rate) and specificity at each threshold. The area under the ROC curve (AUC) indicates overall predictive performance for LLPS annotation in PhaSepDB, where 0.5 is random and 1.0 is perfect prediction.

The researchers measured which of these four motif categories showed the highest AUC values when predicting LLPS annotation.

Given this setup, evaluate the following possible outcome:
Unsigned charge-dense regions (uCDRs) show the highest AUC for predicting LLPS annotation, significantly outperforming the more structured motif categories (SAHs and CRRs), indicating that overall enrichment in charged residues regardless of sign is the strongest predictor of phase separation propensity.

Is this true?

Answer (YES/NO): NO